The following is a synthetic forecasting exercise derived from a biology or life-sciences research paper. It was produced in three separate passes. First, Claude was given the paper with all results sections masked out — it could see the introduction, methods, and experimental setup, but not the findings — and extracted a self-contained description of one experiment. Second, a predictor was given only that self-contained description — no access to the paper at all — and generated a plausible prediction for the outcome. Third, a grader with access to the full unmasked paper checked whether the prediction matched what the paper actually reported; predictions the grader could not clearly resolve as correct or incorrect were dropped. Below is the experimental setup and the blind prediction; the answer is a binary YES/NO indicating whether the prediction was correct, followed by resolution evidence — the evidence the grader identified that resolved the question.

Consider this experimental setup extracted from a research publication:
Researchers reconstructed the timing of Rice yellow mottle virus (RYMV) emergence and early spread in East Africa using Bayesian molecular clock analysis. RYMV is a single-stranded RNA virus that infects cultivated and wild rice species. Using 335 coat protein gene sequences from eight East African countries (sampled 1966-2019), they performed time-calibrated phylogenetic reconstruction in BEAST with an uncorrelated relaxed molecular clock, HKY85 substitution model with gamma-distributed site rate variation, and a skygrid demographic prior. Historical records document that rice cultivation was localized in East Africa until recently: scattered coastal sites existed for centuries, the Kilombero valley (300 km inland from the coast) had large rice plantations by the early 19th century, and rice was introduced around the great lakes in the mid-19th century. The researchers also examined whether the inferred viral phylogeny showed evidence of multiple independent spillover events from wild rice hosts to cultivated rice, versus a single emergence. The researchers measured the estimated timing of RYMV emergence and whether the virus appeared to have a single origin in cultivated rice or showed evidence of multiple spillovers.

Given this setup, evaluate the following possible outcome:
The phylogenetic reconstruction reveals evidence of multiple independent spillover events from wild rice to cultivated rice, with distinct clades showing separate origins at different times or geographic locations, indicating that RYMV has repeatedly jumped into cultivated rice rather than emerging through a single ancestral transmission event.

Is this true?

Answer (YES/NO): NO